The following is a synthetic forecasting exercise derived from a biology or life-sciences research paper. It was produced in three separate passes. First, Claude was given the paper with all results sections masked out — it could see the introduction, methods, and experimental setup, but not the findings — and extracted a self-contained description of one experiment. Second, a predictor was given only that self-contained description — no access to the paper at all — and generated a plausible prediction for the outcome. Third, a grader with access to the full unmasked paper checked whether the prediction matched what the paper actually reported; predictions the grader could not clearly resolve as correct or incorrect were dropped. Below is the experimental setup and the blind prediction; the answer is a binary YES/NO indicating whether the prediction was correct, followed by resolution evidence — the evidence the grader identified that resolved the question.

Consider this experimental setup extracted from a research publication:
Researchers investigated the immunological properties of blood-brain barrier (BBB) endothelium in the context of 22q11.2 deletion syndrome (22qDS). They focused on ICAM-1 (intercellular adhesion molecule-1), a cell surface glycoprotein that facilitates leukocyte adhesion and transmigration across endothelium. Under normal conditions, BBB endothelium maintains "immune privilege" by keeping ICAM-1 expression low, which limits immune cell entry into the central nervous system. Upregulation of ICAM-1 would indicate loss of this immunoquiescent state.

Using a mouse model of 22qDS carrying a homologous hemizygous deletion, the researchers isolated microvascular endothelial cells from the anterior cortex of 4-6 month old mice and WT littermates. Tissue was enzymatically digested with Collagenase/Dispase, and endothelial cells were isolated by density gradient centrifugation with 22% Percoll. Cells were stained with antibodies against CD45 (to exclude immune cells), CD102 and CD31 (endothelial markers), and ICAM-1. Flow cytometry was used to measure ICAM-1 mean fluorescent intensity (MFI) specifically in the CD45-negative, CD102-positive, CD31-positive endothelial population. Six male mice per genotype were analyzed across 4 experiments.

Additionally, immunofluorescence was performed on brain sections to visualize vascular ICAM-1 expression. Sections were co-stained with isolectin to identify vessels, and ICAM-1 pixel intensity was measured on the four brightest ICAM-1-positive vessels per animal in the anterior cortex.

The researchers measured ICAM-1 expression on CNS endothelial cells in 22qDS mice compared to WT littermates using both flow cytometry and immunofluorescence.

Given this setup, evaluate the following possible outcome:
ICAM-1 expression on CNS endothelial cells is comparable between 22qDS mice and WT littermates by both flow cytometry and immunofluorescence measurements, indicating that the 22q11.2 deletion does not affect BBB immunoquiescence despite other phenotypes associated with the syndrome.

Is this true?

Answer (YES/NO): NO